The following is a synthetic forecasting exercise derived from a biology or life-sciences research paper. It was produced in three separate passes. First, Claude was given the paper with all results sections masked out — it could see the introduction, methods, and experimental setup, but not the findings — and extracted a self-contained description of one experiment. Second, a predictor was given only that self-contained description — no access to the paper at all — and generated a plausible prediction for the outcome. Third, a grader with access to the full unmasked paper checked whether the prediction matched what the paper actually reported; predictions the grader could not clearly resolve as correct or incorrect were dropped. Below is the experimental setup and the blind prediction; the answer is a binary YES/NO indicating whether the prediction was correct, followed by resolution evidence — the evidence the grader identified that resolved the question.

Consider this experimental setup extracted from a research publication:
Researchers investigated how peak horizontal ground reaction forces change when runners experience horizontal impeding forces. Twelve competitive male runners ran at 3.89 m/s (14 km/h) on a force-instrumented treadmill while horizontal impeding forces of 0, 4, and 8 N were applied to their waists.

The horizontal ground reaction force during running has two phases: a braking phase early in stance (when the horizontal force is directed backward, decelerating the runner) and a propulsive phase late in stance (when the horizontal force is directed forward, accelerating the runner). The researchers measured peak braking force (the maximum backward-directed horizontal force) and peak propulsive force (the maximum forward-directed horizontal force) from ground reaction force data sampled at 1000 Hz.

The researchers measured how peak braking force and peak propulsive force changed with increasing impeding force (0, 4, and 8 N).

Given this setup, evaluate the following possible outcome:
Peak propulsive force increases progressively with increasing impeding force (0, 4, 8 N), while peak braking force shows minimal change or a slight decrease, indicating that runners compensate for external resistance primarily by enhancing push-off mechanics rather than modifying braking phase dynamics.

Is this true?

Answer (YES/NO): NO